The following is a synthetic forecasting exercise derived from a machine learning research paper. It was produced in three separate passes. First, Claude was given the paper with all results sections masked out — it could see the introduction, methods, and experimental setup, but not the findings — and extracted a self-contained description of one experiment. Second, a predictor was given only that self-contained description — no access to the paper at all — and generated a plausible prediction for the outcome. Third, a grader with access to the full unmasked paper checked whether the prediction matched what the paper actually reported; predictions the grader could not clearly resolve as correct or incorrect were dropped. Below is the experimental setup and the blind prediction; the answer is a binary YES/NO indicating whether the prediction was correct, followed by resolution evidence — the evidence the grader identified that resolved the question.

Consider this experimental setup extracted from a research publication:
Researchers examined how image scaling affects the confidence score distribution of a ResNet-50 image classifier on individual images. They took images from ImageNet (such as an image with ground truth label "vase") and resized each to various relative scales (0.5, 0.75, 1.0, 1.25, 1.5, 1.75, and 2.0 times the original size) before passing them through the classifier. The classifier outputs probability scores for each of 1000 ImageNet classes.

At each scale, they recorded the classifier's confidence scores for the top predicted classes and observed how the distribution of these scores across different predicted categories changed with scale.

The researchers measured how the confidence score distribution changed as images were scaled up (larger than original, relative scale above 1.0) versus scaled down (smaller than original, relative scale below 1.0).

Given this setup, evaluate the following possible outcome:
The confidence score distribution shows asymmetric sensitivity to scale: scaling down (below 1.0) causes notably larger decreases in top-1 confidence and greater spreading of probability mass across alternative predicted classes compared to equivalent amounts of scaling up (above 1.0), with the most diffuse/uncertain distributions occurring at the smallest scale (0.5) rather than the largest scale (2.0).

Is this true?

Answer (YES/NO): NO